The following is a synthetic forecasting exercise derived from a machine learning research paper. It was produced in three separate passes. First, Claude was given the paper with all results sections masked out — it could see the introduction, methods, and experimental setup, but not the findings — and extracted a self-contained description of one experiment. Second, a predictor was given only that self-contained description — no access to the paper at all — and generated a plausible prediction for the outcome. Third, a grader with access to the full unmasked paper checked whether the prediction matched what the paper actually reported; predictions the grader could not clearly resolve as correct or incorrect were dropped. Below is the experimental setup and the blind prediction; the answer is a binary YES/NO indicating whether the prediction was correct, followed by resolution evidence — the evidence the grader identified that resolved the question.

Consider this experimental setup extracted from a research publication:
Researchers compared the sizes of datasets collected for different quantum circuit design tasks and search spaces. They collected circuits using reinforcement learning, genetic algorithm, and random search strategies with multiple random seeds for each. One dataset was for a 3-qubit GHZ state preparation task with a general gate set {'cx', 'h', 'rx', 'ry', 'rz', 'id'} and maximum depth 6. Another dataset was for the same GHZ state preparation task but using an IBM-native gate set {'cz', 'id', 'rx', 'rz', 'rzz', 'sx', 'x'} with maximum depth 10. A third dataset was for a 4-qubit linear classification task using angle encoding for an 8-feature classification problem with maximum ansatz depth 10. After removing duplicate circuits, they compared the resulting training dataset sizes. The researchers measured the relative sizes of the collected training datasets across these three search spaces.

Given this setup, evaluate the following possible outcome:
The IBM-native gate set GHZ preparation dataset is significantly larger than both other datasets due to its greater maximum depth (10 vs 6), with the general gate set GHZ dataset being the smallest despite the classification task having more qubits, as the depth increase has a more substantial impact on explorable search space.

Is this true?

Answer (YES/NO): NO